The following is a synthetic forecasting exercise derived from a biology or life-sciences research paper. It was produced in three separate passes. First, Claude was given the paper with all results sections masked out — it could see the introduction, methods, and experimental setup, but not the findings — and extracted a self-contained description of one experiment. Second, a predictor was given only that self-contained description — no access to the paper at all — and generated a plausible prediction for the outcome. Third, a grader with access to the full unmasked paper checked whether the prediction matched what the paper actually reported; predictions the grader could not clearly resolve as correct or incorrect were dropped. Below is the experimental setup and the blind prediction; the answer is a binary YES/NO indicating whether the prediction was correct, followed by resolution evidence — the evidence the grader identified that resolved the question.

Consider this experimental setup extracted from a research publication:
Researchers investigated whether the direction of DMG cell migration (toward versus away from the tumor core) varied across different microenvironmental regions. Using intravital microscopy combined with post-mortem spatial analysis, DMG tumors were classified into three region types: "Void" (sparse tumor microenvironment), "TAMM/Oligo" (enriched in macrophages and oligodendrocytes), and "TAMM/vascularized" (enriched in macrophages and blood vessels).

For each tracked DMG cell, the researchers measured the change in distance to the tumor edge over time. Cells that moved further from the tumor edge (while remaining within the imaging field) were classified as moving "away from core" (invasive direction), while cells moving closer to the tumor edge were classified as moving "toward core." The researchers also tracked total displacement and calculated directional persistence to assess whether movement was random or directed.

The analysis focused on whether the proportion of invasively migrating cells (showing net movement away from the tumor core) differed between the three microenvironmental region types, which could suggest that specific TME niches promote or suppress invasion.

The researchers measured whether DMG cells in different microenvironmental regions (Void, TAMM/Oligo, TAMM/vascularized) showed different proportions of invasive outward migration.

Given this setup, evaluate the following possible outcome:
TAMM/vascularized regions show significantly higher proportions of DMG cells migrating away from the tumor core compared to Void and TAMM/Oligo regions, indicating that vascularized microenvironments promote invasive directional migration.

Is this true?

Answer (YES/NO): NO